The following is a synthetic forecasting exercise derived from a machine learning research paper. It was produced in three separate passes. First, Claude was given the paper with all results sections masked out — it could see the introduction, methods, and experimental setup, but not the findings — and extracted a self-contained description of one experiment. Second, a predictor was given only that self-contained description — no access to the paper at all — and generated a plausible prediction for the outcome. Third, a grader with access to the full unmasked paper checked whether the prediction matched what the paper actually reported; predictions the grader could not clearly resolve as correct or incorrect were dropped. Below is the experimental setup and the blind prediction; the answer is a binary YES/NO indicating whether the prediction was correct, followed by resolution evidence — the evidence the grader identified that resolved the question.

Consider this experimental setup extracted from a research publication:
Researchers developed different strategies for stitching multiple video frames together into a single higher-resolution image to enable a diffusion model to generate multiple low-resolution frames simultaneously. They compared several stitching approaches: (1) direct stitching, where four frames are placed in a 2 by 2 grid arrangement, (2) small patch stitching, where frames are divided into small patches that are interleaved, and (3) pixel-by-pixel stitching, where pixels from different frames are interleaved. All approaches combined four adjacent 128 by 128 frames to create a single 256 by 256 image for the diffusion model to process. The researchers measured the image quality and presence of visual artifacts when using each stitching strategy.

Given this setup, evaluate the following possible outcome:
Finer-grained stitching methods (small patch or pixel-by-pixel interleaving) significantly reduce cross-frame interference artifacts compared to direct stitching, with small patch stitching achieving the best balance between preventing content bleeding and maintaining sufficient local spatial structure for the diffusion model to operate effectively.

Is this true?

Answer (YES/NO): NO